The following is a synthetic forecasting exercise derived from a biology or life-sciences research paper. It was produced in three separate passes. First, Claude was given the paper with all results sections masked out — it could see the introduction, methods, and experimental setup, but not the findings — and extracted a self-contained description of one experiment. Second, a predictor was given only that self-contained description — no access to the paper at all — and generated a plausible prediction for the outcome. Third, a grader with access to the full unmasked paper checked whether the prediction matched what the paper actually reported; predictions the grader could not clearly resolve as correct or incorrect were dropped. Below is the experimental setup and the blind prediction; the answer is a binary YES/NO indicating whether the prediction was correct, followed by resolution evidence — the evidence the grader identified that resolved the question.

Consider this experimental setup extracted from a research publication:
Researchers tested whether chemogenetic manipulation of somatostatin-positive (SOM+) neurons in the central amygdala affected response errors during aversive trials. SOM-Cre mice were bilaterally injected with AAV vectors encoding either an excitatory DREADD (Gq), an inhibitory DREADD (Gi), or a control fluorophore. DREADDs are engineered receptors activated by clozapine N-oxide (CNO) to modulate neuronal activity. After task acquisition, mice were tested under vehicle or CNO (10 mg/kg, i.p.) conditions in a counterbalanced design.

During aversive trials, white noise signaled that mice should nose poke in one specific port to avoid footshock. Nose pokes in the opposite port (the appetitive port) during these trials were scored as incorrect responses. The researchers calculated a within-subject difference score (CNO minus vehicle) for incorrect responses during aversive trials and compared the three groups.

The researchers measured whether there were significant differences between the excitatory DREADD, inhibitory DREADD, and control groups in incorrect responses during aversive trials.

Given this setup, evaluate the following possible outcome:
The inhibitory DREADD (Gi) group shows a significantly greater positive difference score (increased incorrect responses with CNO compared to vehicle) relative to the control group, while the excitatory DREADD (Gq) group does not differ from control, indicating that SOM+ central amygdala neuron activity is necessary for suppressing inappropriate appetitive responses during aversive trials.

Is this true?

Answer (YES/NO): NO